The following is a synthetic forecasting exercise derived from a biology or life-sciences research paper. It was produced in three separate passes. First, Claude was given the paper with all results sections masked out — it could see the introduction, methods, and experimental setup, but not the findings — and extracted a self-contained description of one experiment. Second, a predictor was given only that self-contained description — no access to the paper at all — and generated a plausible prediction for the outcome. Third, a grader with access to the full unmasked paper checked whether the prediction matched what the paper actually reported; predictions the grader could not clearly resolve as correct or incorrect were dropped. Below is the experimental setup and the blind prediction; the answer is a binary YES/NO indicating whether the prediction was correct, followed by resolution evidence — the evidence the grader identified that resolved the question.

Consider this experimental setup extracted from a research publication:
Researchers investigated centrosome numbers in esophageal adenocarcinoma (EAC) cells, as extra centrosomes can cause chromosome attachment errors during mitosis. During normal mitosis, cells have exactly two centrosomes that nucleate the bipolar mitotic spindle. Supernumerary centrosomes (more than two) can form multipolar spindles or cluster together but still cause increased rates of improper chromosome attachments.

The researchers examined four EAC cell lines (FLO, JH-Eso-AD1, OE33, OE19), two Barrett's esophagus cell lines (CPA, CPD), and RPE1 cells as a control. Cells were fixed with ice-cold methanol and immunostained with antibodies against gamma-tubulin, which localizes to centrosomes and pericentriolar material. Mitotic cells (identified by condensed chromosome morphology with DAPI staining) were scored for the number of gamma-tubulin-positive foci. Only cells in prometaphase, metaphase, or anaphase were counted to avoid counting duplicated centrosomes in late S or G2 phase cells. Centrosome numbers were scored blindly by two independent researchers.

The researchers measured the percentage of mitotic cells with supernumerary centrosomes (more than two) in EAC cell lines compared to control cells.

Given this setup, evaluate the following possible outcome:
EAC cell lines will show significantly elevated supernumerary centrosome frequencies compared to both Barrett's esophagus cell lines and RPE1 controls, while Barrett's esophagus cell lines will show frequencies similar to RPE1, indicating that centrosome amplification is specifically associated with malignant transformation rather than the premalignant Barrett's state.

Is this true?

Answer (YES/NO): YES